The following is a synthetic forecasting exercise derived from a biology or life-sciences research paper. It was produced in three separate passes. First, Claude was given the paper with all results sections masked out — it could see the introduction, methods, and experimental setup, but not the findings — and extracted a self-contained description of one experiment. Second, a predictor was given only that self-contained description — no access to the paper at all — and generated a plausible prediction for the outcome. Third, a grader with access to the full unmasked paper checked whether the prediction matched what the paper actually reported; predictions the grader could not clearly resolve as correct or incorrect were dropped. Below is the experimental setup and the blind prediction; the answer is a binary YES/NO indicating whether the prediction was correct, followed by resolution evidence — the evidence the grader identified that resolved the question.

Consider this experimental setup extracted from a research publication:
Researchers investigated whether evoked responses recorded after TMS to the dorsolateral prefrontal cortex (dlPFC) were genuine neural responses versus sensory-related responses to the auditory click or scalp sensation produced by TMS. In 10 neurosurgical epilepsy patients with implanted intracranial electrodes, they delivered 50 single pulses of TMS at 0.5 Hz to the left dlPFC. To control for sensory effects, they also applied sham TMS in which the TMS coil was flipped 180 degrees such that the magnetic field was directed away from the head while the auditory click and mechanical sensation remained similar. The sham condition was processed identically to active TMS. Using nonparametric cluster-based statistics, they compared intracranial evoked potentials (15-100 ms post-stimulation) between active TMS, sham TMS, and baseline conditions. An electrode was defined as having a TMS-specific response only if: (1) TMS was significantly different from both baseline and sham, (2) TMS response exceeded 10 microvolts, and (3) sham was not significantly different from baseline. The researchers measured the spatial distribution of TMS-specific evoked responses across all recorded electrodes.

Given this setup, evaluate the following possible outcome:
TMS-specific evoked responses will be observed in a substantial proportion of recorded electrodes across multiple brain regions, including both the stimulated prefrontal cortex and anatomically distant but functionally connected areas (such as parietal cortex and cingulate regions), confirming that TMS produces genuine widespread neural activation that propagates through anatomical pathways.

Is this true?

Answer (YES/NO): NO